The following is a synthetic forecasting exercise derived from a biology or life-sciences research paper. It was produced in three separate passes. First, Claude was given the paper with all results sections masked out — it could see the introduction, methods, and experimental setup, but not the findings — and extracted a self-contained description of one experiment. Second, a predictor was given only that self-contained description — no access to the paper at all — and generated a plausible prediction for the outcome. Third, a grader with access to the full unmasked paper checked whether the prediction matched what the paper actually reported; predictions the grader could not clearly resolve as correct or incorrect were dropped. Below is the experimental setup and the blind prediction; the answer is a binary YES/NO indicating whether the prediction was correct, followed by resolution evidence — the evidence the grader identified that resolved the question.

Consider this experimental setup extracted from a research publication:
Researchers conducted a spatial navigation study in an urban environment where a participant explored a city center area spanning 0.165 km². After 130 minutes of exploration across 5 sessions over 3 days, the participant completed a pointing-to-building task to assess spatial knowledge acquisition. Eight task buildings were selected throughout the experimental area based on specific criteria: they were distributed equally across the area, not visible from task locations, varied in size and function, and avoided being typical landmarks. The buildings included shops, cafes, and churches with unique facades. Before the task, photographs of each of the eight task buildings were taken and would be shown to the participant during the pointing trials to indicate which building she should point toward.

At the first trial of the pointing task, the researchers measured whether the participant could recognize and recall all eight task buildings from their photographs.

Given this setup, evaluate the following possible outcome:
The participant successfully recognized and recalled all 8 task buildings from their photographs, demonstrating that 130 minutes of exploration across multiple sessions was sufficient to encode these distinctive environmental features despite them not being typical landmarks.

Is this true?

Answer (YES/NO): NO